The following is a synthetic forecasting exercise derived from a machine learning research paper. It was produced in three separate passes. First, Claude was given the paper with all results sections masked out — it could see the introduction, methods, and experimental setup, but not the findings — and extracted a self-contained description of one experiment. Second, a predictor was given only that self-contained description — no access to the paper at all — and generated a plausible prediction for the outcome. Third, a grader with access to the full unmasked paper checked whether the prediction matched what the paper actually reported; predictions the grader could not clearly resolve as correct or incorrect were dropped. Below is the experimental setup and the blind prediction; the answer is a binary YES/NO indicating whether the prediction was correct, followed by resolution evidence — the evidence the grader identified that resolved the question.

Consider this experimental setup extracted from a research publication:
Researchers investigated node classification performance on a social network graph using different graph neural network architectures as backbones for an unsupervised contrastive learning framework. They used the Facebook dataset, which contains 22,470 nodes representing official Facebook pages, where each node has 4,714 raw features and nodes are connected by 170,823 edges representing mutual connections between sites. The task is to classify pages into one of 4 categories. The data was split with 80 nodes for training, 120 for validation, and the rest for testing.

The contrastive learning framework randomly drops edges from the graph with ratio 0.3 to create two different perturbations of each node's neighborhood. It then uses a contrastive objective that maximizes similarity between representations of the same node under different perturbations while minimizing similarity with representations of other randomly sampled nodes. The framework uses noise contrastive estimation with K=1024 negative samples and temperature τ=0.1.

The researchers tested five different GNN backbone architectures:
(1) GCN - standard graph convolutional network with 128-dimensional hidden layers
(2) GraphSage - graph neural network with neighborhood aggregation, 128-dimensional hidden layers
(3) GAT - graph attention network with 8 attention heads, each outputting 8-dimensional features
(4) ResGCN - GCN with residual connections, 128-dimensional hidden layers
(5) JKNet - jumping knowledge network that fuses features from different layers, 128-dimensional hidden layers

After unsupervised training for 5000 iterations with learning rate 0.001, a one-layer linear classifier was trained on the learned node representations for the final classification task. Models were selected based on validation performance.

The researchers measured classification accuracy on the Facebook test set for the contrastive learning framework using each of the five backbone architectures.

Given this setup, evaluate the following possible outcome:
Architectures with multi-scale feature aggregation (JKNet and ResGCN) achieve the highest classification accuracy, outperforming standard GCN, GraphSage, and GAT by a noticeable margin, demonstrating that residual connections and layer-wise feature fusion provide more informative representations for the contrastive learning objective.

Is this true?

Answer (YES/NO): NO